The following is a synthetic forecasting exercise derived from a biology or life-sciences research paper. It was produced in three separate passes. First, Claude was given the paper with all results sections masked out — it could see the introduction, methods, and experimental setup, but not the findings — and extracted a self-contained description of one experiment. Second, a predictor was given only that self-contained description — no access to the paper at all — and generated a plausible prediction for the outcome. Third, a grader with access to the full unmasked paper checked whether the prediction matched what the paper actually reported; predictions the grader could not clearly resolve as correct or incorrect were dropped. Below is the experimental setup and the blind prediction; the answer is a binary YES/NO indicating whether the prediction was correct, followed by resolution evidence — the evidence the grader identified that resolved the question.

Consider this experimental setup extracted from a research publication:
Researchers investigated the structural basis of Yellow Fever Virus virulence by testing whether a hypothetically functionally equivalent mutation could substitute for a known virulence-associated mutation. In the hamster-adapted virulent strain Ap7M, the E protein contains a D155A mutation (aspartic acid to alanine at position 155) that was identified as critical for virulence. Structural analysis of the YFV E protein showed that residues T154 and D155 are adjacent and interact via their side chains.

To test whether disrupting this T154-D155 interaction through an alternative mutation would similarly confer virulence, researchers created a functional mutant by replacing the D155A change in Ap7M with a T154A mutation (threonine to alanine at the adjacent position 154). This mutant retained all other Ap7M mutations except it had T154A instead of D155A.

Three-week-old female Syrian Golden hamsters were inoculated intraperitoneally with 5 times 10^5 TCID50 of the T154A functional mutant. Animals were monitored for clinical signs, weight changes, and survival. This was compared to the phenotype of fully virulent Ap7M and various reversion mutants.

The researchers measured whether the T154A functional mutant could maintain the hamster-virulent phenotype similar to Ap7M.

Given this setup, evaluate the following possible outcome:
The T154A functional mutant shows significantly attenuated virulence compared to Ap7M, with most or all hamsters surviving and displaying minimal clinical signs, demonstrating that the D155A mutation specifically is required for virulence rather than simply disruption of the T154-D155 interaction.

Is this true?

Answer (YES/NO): NO